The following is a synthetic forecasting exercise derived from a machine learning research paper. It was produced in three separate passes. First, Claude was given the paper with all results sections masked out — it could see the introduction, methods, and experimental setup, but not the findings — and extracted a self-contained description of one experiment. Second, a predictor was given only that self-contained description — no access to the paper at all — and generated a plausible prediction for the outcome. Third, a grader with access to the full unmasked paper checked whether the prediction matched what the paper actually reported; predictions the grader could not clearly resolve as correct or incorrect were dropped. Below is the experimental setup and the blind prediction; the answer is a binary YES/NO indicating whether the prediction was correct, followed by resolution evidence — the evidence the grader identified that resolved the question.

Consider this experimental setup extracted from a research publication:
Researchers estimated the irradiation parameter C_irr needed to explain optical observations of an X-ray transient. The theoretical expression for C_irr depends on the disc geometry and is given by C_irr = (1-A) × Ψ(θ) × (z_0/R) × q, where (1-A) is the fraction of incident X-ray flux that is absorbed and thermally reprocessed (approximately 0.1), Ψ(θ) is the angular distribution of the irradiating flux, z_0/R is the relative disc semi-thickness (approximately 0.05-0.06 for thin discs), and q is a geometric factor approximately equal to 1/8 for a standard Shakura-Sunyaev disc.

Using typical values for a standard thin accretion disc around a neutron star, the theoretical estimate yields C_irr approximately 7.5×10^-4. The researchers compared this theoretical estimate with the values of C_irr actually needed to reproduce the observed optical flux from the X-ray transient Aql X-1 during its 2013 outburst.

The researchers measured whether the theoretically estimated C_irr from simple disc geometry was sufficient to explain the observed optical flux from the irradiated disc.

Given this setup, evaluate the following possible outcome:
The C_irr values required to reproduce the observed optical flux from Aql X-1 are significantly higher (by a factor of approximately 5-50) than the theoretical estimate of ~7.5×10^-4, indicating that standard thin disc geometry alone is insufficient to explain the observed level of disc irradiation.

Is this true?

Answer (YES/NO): NO